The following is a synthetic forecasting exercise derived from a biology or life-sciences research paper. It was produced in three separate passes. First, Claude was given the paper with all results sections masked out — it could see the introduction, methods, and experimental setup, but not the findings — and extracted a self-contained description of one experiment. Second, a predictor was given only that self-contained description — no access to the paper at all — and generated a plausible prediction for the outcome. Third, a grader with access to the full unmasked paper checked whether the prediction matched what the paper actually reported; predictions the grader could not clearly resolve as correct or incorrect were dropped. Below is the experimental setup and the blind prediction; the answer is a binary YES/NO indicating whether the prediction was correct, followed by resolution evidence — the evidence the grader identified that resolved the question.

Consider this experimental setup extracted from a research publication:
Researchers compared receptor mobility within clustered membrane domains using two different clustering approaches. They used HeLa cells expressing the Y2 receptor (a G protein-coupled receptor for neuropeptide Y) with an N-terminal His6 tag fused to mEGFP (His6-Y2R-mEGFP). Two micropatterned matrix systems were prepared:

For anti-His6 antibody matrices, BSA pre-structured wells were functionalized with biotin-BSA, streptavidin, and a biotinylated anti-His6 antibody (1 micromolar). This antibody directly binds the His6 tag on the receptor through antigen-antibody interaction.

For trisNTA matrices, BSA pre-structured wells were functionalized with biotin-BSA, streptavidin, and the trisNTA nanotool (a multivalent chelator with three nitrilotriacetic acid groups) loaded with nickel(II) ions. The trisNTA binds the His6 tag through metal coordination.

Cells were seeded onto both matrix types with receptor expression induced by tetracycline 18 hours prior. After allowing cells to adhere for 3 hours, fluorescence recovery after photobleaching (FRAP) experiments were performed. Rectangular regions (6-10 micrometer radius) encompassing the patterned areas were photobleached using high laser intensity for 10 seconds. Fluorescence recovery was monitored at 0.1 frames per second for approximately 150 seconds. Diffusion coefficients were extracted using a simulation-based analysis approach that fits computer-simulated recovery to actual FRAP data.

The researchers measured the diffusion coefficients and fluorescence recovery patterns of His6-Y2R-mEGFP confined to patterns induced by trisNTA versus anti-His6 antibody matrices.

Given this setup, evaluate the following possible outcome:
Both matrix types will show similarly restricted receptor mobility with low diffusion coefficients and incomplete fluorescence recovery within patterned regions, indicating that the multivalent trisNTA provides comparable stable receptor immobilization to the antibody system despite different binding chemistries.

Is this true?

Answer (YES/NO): NO